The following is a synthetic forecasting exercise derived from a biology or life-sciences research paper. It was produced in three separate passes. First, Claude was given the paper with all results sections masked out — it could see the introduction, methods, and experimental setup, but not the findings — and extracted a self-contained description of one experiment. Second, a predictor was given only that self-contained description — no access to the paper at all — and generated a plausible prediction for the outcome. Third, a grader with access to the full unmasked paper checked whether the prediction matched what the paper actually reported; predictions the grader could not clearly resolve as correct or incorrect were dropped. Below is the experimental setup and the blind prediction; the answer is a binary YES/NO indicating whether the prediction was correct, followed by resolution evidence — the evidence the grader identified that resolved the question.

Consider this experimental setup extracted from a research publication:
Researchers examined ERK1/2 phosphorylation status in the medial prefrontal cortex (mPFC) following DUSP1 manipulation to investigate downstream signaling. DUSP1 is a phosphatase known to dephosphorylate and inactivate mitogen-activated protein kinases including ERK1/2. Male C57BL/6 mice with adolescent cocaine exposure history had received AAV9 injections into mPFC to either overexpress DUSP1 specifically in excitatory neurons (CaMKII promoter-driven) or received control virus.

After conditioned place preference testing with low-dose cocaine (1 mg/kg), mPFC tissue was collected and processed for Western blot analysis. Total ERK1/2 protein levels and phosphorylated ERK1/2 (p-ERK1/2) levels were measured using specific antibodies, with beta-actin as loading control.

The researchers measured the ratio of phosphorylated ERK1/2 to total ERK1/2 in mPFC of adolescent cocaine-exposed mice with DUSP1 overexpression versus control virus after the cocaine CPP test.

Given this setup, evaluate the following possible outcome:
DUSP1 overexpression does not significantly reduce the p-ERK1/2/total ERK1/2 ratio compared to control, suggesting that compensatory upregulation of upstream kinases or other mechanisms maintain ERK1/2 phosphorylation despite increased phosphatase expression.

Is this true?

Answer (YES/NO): NO